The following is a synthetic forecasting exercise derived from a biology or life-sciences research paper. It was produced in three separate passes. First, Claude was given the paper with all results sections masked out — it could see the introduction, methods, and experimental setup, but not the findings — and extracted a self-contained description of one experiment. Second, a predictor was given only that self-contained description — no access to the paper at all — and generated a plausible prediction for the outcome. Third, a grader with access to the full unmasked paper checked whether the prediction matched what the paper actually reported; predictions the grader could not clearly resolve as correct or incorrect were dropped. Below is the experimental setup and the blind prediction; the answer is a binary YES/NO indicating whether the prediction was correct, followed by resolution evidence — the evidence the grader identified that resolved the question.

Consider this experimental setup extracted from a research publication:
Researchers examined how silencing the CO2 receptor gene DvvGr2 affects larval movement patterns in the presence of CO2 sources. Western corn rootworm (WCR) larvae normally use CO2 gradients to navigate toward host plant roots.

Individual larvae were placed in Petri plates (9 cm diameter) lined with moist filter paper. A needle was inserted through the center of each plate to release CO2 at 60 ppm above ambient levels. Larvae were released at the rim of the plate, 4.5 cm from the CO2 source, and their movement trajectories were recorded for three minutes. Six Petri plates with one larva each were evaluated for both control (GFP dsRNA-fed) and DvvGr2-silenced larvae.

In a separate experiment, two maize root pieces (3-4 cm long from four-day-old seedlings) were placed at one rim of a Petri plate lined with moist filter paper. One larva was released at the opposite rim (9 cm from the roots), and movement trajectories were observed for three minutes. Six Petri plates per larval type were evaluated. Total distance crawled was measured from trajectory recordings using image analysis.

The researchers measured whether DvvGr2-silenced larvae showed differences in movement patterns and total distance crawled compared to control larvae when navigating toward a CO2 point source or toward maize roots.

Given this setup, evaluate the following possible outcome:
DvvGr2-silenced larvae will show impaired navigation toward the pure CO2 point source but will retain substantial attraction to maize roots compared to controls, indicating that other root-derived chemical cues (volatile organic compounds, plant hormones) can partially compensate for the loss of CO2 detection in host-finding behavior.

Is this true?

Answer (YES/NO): YES